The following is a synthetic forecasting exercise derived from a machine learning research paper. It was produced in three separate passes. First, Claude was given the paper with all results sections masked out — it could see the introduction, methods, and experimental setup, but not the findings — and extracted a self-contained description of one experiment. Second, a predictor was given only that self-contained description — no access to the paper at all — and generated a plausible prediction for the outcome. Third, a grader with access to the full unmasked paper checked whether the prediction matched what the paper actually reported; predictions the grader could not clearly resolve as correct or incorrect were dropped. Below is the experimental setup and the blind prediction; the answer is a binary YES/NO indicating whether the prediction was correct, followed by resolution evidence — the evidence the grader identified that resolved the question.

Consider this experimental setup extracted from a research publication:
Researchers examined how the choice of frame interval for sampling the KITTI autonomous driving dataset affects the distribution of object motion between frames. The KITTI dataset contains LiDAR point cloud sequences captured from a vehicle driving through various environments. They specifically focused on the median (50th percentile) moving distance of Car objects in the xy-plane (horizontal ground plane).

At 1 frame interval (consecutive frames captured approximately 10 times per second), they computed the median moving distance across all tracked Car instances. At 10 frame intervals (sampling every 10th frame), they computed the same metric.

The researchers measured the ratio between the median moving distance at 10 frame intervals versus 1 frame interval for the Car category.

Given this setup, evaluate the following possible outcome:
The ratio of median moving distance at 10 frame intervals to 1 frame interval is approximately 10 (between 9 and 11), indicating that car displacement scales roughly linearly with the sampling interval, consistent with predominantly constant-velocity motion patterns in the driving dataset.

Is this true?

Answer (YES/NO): NO